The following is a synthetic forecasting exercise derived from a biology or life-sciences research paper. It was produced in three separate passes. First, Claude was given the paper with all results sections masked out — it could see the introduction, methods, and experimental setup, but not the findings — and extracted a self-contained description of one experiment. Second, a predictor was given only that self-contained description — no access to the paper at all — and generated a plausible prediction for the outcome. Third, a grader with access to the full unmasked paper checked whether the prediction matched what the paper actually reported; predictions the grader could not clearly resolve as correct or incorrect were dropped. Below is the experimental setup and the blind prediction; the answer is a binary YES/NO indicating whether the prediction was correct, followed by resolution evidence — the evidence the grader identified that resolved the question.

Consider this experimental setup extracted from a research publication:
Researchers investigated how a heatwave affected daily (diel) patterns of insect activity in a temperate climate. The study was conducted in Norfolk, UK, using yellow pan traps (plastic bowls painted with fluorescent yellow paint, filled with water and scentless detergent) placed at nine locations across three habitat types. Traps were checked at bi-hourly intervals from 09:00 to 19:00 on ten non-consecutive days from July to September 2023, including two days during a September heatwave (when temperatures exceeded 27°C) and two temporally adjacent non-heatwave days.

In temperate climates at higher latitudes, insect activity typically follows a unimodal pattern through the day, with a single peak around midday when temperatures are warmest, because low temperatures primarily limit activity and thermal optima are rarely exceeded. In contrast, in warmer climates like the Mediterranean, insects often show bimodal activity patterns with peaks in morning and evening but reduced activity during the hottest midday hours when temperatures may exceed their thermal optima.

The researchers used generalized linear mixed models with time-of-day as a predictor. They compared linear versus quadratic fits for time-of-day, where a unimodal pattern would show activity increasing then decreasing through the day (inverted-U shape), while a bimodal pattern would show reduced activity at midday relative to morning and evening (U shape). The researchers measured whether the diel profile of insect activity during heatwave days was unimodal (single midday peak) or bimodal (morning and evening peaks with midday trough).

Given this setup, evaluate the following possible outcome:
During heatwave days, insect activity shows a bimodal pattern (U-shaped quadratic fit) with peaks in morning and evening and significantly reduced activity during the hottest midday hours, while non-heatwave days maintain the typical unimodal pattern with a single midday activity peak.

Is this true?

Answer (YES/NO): YES